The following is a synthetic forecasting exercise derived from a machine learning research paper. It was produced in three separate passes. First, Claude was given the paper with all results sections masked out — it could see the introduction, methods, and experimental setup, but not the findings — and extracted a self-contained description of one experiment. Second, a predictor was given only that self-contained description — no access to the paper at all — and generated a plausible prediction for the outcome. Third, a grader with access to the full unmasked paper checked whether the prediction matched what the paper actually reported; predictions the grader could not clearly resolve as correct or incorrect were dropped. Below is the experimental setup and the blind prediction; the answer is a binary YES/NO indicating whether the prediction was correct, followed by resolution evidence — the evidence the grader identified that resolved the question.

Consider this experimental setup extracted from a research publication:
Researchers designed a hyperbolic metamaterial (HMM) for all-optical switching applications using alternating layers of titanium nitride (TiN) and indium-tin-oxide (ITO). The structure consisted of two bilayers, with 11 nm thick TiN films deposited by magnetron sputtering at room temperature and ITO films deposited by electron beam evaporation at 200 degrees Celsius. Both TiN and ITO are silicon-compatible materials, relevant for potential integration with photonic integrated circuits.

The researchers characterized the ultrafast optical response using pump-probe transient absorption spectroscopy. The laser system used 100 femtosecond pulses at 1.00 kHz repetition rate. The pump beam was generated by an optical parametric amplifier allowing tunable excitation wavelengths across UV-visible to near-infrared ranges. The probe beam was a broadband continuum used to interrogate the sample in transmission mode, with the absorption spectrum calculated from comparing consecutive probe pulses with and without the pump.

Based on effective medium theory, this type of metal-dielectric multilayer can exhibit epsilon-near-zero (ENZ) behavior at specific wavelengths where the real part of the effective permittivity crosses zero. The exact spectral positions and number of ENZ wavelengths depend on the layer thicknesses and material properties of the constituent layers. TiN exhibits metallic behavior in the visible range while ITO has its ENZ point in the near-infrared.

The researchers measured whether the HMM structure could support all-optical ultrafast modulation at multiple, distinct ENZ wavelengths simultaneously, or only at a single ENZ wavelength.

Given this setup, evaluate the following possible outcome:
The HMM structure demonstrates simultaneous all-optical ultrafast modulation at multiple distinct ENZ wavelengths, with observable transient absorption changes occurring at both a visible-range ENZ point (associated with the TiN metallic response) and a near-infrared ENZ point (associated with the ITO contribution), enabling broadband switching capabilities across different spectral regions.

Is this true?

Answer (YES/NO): YES